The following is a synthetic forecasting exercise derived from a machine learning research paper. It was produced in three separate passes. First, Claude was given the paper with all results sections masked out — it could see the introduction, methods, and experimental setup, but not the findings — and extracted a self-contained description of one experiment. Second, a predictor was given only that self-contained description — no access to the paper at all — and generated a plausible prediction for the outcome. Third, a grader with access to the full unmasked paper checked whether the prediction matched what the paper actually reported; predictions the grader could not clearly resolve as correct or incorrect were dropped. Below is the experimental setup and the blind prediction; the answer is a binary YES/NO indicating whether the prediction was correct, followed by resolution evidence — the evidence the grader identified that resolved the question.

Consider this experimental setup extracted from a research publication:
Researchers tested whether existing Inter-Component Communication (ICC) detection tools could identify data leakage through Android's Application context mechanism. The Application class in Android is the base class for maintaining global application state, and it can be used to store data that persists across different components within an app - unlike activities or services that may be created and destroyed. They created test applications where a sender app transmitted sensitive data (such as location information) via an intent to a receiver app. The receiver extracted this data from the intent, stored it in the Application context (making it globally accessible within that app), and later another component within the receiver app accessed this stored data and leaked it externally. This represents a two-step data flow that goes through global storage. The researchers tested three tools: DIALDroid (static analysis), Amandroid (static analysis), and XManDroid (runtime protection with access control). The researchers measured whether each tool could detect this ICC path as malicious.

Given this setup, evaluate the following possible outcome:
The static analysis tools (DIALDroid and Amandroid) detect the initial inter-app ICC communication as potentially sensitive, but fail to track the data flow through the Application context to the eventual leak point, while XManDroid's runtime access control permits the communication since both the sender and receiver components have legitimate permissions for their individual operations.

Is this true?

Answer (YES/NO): NO